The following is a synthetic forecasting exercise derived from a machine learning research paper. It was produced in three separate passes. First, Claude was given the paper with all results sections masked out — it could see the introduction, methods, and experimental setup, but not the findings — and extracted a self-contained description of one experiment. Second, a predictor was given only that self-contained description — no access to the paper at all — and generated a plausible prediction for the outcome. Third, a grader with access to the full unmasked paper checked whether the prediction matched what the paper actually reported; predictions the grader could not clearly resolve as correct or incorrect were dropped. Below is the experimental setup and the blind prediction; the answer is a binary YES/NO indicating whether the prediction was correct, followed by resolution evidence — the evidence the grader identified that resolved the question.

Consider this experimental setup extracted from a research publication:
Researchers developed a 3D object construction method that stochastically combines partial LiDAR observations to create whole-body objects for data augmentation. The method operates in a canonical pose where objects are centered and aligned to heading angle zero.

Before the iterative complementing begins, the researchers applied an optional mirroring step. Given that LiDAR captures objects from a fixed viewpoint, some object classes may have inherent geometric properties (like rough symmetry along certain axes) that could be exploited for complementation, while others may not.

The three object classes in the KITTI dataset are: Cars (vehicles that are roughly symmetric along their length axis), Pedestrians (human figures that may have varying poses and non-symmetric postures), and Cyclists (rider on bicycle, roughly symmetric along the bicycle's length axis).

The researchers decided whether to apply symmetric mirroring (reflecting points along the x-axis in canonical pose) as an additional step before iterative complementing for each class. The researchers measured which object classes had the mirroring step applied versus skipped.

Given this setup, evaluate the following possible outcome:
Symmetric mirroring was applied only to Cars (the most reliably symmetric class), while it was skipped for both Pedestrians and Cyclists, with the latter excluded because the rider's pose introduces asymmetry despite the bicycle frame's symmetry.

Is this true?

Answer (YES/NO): NO